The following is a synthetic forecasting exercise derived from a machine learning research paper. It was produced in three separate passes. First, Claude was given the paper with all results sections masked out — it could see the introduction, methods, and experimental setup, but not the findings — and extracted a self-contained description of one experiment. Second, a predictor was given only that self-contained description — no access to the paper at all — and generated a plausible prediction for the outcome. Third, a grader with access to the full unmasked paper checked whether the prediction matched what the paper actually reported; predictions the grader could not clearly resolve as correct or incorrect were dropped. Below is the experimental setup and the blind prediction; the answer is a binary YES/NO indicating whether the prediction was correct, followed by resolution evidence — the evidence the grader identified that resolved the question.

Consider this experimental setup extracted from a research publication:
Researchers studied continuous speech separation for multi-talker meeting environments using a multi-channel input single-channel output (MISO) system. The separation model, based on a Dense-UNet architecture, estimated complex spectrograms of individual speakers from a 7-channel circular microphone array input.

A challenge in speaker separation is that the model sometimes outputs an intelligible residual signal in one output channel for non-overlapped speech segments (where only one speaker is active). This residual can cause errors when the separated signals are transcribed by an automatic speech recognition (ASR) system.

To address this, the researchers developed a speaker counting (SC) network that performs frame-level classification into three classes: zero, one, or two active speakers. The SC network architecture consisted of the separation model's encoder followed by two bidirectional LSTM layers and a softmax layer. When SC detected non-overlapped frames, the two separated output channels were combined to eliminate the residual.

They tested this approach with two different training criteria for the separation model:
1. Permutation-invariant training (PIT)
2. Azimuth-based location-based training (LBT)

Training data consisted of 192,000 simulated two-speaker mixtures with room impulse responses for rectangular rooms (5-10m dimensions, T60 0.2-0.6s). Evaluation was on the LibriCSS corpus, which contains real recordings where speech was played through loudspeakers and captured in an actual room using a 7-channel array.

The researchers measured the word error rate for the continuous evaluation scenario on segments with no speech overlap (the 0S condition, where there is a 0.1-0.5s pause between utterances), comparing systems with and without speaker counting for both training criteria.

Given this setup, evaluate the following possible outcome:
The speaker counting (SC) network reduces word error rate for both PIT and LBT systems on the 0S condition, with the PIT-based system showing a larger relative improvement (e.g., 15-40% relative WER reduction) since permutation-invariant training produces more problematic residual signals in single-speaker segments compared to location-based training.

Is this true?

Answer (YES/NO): NO